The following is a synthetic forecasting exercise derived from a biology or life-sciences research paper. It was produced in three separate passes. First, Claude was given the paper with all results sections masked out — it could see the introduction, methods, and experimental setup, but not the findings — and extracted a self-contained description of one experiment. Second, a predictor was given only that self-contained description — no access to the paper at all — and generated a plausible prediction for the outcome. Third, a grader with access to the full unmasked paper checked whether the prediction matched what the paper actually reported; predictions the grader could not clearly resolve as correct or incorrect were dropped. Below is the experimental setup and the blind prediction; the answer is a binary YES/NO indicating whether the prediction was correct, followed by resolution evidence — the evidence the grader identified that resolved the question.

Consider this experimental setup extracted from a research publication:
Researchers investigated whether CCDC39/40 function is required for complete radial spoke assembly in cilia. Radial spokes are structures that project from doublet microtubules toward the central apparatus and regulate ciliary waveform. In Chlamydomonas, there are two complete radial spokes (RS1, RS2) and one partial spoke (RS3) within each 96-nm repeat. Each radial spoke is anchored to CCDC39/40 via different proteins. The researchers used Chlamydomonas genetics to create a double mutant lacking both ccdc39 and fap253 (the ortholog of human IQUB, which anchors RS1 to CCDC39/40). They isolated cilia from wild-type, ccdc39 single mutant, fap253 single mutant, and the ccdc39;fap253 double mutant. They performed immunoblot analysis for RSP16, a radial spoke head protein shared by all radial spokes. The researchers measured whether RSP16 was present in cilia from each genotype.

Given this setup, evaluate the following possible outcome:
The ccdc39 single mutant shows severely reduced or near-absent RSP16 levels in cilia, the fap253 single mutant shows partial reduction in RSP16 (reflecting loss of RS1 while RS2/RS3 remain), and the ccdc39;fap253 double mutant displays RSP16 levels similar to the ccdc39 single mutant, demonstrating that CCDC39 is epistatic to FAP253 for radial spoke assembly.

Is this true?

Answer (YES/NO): NO